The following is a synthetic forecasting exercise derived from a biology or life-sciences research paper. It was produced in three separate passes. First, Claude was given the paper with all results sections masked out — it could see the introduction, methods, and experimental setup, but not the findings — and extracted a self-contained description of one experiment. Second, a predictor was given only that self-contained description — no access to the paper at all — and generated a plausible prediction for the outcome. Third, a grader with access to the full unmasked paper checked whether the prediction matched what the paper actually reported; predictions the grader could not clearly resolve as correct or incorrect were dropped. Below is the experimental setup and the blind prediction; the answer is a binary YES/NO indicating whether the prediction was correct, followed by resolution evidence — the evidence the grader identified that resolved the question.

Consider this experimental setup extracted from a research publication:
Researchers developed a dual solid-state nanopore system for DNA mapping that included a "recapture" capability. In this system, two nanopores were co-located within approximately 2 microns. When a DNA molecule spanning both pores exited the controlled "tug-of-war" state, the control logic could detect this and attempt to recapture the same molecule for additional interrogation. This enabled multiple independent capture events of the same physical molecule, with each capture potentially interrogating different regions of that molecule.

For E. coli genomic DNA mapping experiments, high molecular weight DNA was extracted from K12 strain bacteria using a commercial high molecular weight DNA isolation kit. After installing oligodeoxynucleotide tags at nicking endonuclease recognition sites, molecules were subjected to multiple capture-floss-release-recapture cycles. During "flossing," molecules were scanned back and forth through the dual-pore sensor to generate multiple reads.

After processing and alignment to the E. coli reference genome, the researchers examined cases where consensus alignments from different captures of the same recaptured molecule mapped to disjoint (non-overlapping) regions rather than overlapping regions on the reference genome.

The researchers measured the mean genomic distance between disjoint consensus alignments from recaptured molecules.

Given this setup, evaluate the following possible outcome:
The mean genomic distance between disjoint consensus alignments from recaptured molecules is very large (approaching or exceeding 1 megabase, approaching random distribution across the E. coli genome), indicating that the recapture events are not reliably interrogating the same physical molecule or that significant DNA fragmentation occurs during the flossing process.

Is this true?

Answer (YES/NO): NO